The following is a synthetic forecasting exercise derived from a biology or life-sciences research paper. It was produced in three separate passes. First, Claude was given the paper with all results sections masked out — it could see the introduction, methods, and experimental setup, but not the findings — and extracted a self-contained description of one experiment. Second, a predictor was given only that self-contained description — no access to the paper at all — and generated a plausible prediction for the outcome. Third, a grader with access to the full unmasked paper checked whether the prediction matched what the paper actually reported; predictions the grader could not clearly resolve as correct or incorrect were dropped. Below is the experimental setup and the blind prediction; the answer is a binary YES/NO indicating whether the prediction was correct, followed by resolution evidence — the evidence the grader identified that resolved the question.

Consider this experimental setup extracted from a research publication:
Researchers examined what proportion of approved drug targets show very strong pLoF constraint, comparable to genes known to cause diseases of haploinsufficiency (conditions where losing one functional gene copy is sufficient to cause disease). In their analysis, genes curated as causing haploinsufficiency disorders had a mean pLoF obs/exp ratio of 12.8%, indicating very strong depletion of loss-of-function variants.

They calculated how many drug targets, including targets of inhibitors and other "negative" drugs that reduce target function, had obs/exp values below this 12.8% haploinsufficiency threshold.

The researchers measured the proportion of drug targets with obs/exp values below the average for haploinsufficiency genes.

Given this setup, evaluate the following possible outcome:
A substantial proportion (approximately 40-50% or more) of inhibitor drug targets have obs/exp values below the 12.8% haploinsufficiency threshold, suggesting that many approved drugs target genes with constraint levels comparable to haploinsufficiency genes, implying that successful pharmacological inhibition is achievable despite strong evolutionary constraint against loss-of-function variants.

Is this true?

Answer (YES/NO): NO